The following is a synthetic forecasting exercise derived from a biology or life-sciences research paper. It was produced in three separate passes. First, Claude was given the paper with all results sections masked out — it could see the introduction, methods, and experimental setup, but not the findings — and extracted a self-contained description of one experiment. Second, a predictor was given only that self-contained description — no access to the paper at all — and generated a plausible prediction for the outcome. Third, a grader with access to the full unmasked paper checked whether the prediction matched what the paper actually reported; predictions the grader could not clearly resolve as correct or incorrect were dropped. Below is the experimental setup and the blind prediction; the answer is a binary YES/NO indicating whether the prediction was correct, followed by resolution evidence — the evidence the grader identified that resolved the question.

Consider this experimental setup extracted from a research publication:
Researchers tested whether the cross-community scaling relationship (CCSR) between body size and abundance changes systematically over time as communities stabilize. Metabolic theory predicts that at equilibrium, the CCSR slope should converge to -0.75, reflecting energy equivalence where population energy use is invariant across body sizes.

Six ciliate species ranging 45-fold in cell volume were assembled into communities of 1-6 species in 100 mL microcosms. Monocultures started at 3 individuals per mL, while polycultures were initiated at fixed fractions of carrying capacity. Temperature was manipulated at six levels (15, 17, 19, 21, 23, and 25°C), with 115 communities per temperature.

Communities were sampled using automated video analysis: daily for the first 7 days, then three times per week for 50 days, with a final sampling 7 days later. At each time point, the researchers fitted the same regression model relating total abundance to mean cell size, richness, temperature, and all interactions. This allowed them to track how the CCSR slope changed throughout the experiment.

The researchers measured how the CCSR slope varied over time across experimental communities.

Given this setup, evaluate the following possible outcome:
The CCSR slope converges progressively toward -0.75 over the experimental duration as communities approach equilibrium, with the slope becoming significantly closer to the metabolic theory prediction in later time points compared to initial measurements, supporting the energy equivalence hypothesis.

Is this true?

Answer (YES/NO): NO